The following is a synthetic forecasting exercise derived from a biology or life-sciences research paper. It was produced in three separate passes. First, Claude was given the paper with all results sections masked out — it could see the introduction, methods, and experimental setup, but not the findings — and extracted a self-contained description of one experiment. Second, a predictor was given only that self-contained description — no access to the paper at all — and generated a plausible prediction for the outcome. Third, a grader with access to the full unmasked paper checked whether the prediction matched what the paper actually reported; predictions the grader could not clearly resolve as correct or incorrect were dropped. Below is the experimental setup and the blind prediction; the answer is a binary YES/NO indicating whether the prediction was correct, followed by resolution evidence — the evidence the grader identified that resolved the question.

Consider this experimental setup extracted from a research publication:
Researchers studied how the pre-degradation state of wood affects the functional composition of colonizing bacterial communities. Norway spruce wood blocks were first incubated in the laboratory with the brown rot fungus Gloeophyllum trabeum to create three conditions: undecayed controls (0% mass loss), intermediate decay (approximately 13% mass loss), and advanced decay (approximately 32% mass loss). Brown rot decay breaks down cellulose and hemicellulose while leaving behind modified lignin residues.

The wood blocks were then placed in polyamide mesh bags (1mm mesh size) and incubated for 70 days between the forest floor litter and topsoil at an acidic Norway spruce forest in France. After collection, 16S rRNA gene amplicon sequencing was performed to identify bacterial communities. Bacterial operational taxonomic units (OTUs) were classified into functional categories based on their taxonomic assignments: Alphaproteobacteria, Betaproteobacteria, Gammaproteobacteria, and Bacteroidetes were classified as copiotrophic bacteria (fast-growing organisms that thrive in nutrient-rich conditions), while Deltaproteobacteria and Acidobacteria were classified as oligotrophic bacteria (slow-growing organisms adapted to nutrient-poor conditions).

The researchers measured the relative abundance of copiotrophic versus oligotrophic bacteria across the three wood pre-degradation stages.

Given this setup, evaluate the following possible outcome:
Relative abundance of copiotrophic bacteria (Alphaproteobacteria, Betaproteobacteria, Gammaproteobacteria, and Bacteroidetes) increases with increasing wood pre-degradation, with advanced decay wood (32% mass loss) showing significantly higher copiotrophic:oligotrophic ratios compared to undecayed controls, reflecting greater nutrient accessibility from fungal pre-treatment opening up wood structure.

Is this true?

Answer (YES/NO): NO